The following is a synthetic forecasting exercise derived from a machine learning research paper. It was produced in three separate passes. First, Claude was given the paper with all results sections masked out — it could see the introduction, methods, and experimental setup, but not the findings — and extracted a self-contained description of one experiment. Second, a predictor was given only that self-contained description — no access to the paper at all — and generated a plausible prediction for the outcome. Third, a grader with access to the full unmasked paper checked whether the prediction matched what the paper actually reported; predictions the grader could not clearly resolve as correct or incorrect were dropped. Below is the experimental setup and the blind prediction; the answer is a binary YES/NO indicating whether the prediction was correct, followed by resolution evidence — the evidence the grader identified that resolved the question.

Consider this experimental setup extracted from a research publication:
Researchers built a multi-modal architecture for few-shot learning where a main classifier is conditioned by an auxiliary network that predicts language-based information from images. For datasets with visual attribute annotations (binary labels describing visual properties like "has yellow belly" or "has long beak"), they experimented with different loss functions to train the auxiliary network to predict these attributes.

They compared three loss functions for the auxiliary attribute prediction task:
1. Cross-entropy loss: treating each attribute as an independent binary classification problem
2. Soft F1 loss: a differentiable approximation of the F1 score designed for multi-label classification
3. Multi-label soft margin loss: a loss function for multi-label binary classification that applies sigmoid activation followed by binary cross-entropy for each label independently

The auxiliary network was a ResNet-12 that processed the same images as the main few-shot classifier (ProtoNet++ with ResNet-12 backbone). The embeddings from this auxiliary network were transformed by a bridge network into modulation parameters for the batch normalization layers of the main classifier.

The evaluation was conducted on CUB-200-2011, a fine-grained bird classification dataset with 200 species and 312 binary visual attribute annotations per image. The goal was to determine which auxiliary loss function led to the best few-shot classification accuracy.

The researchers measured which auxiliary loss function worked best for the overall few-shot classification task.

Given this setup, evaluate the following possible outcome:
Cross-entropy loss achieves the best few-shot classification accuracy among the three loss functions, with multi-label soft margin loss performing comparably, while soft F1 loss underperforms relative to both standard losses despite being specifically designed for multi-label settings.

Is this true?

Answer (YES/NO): NO